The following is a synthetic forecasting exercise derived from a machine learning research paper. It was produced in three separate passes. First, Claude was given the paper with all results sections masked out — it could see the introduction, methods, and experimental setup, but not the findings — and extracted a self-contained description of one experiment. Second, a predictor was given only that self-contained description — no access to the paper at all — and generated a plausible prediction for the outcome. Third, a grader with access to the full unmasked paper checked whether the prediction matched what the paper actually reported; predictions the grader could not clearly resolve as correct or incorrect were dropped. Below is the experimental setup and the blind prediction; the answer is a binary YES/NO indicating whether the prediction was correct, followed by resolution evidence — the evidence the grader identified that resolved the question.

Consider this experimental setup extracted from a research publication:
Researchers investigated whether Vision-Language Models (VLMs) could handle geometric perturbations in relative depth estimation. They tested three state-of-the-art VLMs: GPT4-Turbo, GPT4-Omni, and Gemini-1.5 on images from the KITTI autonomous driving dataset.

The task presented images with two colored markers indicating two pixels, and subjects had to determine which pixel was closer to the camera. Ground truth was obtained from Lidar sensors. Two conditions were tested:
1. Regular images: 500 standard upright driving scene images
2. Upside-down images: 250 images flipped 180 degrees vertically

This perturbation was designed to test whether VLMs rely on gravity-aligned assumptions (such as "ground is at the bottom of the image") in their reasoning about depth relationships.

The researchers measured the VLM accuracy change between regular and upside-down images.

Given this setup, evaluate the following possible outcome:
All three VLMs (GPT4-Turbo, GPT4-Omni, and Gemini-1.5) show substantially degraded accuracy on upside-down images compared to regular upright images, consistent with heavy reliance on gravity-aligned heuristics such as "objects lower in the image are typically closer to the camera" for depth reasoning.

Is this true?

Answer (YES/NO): YES